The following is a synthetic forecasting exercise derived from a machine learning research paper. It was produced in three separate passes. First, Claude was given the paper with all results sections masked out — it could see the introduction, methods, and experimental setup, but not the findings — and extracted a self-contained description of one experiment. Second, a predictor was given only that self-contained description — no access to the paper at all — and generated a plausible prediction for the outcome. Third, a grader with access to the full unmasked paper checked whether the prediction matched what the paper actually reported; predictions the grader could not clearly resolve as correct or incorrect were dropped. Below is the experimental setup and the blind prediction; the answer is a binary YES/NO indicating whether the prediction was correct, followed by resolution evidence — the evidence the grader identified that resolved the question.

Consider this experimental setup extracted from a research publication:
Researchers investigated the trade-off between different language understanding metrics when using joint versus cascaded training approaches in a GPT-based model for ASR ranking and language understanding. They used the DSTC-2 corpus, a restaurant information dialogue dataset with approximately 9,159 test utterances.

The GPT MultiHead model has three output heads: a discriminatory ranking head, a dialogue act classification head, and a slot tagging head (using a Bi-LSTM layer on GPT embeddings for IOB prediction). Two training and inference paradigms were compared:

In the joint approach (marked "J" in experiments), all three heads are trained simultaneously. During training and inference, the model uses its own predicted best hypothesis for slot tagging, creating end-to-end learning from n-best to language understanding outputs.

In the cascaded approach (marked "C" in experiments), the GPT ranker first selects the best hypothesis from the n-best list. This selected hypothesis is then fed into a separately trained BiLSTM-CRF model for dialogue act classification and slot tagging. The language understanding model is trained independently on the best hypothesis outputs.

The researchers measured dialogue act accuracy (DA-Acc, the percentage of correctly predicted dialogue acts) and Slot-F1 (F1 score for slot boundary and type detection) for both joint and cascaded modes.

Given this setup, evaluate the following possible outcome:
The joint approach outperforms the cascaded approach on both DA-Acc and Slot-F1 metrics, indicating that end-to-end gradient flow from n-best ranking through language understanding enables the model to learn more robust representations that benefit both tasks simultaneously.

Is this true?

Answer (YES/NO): NO